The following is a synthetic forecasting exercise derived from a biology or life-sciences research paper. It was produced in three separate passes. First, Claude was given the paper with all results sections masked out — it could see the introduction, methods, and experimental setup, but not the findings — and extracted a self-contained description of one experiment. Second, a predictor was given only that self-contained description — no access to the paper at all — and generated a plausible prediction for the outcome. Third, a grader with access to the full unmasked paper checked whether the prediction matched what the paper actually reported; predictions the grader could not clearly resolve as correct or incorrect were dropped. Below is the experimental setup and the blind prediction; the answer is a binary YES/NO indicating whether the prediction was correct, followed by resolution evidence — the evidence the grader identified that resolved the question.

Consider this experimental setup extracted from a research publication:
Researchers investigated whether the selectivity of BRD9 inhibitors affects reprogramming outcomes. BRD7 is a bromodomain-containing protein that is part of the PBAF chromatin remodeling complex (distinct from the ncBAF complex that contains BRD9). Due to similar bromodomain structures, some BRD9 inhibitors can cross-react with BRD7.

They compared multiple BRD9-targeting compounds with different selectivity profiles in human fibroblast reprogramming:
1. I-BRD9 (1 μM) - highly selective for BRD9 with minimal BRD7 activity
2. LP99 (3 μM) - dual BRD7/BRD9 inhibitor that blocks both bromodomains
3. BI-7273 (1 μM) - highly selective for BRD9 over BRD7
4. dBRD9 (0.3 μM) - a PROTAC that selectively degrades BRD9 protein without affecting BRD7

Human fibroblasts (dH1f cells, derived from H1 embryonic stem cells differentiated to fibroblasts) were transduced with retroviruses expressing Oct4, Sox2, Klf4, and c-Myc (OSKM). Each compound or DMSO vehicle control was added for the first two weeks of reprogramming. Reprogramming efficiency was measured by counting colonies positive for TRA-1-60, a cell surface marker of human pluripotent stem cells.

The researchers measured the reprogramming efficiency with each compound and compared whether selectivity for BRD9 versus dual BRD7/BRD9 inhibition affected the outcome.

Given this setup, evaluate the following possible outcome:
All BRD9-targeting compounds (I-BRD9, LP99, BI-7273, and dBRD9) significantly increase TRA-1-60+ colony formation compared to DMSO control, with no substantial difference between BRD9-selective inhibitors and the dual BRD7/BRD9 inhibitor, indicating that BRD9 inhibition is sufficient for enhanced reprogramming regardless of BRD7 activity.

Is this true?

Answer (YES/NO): YES